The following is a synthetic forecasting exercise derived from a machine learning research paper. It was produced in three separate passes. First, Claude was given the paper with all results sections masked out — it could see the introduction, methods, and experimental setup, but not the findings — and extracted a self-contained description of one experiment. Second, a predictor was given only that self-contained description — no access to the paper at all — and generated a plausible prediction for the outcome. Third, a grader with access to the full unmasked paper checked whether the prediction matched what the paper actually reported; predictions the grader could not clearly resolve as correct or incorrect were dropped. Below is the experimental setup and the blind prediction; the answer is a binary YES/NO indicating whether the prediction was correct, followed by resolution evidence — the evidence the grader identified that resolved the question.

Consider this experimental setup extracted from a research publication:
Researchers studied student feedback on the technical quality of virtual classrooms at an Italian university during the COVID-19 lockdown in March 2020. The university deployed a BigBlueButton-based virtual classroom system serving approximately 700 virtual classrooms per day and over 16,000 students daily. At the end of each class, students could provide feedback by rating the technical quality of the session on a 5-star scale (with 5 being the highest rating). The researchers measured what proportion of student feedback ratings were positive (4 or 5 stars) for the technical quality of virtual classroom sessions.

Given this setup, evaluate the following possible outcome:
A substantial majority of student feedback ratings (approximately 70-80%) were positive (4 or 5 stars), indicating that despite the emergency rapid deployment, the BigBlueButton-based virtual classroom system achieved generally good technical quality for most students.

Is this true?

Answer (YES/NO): YES